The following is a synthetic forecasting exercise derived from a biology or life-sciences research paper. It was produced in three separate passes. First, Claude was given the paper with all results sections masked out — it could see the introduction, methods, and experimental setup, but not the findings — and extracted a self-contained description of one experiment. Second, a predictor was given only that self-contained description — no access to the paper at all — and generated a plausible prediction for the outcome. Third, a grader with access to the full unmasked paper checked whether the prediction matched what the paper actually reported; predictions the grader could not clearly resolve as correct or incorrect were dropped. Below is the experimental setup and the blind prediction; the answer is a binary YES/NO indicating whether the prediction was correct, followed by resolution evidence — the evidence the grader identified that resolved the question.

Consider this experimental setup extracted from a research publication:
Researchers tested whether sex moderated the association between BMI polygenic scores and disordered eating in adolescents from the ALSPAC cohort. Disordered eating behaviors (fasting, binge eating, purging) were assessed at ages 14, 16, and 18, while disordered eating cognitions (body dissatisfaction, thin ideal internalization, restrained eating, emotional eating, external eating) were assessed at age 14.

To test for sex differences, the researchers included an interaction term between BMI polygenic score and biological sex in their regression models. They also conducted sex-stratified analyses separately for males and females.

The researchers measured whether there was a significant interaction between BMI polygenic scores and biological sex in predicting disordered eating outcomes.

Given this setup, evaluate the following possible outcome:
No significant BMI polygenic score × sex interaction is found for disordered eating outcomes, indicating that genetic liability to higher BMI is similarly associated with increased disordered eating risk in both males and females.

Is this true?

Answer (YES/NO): YES